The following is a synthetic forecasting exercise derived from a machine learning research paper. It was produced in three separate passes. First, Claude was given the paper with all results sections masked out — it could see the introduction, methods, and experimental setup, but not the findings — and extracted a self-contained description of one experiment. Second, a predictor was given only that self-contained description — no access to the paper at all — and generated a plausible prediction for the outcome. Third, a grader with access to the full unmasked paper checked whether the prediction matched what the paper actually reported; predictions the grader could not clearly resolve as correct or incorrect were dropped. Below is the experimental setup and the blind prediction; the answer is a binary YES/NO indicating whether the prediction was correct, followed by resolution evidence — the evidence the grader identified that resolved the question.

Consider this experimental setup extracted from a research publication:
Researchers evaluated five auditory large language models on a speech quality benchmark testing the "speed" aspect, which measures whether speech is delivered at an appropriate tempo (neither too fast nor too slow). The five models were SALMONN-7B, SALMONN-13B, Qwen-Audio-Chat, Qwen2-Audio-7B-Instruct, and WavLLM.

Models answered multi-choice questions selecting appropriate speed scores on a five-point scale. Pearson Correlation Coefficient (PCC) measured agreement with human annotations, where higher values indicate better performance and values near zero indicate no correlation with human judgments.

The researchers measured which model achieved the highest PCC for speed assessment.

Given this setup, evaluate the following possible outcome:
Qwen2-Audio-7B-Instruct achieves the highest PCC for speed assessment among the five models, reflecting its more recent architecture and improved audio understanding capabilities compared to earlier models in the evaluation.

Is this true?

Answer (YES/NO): YES